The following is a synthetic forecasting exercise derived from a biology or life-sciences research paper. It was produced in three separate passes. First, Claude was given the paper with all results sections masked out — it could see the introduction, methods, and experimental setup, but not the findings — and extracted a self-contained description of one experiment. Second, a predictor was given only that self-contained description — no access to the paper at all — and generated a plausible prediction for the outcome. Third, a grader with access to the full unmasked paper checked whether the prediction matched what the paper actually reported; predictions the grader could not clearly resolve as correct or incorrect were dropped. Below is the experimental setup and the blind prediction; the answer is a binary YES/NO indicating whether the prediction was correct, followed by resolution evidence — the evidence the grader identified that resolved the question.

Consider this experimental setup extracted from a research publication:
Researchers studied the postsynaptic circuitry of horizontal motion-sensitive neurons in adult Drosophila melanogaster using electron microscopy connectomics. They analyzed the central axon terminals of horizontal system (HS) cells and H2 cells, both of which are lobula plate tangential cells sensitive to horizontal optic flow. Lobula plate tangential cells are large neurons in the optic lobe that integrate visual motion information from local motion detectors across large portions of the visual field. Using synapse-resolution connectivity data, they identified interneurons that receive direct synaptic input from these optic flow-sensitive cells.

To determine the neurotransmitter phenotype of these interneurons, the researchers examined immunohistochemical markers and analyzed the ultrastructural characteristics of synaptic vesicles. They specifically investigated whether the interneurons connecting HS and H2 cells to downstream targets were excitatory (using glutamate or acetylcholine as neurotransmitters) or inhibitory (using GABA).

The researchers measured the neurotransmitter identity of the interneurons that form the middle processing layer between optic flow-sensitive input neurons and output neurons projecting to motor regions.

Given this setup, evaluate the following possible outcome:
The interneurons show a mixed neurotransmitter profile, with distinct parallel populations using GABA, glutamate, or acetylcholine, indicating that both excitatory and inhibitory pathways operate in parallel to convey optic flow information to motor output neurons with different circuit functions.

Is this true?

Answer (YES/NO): NO